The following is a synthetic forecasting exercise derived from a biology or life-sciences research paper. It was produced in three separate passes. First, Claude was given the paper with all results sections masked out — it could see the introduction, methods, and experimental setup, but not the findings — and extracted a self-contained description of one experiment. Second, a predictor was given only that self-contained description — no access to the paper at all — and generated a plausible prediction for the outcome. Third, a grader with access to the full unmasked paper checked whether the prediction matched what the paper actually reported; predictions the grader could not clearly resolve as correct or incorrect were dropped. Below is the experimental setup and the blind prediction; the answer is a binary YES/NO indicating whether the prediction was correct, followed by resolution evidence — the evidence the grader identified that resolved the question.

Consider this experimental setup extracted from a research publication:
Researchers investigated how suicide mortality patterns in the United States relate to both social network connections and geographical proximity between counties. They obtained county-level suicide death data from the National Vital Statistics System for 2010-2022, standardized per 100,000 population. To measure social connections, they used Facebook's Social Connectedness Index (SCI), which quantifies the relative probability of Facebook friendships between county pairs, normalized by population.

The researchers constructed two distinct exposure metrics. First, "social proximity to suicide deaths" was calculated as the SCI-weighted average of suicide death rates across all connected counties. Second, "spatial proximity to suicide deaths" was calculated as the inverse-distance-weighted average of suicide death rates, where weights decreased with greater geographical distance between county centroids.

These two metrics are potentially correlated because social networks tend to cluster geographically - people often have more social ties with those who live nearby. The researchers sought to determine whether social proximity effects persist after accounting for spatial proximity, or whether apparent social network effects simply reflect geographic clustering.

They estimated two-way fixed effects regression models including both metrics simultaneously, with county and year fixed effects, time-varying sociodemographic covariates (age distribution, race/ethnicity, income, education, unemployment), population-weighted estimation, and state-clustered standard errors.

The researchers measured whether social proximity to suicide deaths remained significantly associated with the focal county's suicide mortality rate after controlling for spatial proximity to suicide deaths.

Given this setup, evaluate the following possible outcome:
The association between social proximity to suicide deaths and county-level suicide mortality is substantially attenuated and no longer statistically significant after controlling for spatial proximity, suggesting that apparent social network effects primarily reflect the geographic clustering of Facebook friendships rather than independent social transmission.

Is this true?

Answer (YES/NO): NO